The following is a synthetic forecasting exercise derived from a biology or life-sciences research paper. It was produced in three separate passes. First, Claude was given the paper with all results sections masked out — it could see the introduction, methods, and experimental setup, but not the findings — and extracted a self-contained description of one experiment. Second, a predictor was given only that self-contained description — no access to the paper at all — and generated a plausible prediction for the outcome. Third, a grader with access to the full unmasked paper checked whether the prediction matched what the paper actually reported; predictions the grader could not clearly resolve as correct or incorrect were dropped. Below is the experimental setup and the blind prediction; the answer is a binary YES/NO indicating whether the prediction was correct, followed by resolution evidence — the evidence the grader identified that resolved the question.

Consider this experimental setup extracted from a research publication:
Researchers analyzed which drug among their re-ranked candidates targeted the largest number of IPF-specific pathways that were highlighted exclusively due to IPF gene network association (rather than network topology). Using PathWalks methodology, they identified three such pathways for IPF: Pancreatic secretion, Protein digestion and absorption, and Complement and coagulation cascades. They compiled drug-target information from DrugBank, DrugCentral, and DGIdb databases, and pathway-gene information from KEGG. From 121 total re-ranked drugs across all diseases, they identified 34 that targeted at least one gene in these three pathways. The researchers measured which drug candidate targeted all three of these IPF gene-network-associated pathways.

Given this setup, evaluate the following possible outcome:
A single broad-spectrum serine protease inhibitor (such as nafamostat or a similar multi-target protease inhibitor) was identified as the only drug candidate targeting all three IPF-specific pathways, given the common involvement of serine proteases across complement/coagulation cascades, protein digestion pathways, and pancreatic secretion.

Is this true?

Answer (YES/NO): NO